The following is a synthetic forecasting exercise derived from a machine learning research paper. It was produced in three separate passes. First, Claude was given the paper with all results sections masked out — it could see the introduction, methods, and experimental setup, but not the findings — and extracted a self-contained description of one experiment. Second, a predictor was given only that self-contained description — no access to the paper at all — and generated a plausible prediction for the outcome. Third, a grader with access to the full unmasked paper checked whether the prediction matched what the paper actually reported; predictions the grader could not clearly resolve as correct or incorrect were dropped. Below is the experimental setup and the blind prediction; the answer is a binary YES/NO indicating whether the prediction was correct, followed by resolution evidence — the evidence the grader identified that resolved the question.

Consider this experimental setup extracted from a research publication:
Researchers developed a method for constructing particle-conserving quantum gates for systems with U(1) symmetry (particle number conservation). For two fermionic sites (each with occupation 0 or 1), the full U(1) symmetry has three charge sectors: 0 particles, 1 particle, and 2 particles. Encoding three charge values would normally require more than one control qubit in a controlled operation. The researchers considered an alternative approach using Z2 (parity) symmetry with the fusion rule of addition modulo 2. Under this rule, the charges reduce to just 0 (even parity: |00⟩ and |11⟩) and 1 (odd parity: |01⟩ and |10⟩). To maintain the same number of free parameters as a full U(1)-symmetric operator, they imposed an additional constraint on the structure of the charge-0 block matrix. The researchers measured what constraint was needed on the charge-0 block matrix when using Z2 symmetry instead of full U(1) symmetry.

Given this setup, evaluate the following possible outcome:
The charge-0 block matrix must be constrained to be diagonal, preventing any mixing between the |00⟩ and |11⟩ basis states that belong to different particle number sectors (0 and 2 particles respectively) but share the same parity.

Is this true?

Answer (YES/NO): YES